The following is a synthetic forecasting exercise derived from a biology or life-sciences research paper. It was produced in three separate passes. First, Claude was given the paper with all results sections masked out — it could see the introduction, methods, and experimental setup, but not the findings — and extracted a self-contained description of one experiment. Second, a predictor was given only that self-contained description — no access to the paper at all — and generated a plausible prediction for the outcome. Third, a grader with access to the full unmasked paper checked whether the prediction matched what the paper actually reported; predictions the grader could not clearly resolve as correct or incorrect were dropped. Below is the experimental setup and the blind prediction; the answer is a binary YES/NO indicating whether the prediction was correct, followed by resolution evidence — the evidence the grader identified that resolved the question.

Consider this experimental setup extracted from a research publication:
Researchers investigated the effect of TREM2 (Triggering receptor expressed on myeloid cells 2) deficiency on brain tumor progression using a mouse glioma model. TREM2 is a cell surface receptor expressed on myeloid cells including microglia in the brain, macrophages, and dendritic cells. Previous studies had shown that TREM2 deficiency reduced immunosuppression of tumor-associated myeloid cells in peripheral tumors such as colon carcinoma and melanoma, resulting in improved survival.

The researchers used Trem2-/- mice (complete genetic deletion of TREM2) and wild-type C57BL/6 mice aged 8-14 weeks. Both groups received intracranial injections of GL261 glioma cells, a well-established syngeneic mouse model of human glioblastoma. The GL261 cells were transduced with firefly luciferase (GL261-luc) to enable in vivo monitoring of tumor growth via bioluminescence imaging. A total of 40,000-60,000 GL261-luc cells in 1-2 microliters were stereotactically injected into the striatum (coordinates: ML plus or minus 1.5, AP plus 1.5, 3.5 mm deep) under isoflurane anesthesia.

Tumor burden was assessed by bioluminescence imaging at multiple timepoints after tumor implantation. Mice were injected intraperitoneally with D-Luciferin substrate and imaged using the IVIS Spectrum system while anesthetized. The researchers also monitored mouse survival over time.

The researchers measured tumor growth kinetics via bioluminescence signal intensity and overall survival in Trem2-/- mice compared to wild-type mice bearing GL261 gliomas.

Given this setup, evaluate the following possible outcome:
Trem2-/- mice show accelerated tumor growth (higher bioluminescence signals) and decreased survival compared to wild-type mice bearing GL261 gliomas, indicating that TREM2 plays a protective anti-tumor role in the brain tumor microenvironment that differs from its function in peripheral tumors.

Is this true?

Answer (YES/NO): YES